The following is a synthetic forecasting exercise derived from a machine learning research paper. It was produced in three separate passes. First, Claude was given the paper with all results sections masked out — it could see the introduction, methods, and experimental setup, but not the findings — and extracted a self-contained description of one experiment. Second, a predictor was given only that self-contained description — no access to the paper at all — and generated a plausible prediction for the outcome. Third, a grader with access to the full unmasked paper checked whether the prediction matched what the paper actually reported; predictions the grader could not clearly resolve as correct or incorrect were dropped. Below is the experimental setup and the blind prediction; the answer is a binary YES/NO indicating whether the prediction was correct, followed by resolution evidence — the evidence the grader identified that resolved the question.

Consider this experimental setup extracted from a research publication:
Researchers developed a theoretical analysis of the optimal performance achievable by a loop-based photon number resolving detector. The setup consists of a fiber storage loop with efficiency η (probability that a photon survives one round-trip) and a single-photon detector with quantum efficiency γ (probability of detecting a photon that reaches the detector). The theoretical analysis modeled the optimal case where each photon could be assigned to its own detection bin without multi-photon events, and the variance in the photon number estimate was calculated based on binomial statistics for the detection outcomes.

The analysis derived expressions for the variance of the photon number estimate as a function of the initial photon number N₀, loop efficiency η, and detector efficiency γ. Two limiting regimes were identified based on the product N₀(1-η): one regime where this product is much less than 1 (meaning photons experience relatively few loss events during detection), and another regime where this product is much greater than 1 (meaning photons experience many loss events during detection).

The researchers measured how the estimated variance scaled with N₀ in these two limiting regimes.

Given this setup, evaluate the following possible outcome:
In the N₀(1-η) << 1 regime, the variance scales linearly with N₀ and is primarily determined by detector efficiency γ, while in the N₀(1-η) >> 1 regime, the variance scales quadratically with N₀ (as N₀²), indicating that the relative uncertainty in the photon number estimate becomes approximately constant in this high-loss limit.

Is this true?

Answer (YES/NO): YES